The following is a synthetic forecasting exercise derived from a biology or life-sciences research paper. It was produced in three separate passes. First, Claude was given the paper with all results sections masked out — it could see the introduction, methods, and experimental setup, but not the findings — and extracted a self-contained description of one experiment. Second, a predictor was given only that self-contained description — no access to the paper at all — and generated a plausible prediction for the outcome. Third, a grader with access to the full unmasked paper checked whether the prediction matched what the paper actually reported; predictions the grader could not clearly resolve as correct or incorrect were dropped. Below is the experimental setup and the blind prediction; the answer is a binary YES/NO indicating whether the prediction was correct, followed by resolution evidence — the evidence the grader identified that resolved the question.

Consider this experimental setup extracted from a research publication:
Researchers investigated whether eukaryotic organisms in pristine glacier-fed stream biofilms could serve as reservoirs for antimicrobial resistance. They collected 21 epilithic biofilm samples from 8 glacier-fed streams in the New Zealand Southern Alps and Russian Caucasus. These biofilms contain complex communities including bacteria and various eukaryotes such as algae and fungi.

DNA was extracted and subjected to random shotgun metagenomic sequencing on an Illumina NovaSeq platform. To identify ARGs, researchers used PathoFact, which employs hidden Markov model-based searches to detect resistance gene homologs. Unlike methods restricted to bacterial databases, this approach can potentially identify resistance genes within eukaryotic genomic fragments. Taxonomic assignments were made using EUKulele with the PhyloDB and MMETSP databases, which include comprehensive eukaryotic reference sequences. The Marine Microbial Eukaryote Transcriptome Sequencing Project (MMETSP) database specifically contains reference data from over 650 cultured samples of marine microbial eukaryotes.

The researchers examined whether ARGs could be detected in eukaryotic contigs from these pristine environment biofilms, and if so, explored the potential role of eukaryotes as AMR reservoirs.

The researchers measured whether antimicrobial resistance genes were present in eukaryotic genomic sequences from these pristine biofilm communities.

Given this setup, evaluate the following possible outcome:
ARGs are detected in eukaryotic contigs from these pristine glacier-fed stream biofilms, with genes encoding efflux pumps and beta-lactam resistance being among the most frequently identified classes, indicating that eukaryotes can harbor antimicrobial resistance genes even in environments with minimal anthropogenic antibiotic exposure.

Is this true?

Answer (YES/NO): NO